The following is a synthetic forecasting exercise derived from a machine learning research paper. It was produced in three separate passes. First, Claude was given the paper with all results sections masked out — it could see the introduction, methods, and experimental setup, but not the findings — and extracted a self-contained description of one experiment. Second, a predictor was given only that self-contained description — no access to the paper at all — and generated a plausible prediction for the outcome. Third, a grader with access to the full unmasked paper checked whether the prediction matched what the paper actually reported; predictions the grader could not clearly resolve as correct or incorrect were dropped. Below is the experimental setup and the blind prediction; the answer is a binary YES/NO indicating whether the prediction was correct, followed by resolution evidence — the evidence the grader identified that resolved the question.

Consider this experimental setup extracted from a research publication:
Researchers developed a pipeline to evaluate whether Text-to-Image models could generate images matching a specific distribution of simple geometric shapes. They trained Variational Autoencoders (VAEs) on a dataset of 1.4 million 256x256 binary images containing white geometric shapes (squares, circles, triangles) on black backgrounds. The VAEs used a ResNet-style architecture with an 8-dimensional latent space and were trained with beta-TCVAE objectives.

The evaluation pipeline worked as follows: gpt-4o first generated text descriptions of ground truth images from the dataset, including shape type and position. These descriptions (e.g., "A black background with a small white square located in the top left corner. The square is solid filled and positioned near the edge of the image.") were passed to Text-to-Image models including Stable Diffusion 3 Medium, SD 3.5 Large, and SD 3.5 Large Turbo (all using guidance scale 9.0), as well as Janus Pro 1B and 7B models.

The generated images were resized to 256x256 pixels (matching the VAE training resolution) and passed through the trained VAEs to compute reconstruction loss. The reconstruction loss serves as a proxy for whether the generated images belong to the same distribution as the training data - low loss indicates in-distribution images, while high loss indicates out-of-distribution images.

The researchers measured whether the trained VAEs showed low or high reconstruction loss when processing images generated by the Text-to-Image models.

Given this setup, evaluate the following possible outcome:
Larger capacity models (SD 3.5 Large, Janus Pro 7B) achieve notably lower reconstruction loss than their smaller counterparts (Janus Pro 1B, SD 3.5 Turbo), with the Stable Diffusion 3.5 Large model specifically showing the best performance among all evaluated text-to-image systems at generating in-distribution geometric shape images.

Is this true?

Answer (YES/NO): NO